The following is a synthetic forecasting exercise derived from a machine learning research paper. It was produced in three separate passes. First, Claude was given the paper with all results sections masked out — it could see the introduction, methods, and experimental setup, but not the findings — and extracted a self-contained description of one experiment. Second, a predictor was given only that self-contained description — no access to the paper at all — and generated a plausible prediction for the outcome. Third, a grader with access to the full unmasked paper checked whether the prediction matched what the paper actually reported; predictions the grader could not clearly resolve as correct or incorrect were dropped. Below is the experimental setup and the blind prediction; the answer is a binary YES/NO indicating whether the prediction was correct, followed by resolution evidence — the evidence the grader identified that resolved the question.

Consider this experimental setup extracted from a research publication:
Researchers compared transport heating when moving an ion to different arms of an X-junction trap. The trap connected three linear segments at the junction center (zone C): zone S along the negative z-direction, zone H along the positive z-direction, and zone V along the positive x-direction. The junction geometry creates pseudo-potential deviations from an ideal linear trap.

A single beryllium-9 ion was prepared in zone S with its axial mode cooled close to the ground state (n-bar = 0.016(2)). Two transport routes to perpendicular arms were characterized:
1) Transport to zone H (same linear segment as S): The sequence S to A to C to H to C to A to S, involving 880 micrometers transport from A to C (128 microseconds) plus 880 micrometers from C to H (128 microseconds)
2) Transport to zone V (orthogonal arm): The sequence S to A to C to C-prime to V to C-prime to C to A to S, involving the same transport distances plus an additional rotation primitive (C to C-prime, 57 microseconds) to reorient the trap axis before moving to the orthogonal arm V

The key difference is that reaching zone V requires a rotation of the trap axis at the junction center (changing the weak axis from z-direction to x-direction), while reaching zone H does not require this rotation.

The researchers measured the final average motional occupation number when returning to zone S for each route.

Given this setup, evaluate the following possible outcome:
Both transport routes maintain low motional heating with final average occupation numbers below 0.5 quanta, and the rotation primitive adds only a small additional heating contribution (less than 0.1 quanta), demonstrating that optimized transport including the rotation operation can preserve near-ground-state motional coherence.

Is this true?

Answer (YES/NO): YES